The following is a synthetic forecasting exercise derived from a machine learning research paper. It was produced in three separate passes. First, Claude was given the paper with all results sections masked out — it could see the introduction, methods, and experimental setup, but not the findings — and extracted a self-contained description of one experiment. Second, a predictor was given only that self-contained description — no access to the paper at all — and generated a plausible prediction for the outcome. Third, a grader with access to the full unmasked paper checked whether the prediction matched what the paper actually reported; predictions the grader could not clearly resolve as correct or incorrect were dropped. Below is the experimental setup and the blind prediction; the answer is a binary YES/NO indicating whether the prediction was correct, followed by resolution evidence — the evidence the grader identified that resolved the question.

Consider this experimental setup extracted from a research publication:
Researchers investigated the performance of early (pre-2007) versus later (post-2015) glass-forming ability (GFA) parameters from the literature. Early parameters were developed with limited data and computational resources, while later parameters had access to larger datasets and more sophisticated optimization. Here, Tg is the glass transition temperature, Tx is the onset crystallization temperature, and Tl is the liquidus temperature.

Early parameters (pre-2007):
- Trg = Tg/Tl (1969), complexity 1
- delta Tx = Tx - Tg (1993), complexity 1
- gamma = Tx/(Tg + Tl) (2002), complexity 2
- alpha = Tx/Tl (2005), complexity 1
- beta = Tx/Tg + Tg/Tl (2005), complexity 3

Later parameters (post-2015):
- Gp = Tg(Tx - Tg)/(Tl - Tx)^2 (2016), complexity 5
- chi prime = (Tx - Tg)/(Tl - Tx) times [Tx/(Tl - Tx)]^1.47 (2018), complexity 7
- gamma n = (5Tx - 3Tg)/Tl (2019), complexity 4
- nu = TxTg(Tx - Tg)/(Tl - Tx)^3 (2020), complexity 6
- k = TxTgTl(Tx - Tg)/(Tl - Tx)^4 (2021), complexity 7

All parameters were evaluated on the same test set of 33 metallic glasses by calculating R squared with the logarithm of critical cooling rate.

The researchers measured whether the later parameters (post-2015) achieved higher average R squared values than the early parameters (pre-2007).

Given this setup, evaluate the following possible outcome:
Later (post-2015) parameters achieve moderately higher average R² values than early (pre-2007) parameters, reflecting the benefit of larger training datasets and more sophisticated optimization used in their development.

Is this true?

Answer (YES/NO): NO